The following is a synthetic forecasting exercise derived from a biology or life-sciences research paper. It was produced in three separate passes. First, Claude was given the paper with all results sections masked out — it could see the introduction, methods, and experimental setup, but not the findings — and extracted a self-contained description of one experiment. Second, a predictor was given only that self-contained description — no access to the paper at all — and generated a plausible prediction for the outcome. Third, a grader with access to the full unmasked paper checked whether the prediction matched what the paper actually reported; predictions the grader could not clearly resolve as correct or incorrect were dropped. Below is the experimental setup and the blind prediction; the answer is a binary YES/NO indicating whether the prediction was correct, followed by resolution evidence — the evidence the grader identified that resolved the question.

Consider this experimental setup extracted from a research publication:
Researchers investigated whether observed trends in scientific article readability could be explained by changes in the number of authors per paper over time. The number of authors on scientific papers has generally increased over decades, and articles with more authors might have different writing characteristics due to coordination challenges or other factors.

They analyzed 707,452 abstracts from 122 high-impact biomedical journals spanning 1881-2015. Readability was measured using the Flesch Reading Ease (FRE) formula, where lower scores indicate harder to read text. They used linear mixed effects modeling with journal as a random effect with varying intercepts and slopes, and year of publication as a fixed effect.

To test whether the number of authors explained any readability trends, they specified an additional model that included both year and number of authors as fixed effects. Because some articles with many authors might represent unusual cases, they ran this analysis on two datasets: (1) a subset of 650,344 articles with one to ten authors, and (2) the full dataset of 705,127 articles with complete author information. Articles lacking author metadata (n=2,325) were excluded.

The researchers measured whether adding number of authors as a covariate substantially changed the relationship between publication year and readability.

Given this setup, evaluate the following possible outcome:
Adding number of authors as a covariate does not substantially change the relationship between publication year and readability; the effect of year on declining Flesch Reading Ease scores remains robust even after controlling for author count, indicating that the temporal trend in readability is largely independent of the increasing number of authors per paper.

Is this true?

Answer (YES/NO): YES